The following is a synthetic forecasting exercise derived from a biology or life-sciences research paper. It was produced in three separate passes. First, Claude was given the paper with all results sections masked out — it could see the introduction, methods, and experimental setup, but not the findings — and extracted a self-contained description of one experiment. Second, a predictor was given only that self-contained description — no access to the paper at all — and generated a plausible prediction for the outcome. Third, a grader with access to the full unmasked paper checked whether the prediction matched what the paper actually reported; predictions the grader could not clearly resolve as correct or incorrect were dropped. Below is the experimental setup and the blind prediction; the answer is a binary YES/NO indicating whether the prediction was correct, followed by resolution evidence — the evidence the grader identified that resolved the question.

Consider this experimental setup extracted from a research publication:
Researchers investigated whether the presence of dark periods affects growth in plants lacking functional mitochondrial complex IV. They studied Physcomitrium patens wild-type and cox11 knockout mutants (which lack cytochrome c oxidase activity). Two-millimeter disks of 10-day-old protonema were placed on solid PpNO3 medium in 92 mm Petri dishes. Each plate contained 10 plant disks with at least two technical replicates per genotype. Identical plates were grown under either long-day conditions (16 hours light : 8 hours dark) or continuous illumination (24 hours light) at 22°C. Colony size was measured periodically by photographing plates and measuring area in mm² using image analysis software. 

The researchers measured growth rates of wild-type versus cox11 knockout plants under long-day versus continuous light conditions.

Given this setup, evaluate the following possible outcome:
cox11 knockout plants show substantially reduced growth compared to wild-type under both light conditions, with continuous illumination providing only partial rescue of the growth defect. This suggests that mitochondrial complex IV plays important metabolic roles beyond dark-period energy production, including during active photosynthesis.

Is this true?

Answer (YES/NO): YES